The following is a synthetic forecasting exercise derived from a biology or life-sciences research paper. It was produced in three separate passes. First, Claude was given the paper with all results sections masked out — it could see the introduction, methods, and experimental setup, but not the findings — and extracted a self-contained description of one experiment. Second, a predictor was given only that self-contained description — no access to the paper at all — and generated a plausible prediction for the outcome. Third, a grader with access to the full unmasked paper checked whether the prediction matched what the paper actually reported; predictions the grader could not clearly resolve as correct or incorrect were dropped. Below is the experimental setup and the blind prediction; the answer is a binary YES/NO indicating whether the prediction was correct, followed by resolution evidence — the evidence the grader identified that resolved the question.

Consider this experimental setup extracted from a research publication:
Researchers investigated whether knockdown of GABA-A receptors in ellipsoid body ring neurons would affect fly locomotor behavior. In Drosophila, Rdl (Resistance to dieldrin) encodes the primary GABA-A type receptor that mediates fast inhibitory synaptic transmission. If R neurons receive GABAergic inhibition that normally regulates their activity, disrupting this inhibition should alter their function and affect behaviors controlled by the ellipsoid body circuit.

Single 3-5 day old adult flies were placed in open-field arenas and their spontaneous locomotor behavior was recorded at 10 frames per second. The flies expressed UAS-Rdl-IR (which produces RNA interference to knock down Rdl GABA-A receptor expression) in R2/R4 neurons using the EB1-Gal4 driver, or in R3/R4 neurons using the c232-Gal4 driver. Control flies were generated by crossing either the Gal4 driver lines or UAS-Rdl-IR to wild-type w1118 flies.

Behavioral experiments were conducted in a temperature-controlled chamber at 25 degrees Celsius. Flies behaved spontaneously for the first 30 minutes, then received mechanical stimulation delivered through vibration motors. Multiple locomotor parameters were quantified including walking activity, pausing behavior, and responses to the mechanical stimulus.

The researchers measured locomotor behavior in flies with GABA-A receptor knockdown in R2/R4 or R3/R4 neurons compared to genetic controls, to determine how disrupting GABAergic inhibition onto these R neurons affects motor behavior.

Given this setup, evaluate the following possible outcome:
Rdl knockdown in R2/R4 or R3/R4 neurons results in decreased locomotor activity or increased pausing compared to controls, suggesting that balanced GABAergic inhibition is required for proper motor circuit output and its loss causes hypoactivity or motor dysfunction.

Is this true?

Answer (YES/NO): NO